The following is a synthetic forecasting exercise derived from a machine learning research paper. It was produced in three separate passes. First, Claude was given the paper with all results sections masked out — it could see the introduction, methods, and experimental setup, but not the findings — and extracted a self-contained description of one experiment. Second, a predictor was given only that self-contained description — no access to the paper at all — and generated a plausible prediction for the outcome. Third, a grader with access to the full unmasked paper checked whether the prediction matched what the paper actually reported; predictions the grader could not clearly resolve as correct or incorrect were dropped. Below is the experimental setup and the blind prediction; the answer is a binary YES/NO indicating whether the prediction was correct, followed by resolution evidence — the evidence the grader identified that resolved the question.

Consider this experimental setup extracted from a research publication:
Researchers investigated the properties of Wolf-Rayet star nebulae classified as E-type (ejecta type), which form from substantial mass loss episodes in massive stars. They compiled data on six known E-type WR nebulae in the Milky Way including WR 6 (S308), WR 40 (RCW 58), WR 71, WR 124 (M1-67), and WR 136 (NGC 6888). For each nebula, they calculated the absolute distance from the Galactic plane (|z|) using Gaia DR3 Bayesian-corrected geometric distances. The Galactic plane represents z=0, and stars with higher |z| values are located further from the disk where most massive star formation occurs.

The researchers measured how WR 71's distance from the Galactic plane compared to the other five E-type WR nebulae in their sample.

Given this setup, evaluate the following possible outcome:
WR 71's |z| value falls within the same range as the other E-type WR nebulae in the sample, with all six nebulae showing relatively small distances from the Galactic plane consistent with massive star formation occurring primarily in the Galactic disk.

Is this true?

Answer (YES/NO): NO